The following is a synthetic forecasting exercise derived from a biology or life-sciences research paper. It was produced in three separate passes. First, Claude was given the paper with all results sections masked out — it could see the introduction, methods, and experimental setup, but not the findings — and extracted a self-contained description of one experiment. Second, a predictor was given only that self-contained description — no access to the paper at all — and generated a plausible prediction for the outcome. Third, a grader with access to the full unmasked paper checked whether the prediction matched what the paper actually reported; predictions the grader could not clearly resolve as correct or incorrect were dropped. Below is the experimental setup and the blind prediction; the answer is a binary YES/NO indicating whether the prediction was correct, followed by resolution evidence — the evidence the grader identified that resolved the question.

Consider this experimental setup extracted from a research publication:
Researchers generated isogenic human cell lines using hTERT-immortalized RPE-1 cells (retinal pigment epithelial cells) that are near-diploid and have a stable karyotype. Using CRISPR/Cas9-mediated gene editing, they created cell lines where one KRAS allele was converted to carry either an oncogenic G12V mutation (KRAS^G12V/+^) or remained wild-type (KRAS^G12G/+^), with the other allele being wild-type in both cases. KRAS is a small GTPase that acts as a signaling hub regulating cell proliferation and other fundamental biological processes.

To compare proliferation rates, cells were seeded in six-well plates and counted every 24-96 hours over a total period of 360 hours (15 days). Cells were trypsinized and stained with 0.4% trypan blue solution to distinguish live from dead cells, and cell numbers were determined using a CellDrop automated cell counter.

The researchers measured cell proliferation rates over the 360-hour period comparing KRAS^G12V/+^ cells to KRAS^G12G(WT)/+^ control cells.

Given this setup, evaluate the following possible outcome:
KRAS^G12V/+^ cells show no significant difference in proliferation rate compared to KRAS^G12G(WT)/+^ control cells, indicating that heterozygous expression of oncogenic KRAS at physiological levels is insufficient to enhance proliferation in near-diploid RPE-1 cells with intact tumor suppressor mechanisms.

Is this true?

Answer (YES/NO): NO